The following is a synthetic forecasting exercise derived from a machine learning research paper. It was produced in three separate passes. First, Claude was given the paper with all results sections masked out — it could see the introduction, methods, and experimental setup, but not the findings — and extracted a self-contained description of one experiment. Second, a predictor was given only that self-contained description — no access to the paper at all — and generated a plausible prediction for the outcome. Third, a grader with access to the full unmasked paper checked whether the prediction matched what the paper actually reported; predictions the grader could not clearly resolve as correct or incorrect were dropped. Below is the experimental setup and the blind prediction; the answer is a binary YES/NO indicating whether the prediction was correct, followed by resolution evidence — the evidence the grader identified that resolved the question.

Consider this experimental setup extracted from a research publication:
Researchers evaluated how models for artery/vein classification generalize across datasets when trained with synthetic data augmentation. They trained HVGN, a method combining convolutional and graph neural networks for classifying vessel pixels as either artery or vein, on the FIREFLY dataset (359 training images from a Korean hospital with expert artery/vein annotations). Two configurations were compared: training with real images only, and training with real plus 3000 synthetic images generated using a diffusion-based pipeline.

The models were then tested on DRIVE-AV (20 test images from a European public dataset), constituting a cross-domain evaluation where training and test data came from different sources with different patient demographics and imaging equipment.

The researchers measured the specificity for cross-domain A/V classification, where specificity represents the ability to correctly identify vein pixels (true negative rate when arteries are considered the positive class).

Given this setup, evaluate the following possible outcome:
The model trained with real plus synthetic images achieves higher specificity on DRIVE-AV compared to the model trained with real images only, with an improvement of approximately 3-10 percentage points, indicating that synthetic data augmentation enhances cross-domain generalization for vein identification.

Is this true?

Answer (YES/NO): NO